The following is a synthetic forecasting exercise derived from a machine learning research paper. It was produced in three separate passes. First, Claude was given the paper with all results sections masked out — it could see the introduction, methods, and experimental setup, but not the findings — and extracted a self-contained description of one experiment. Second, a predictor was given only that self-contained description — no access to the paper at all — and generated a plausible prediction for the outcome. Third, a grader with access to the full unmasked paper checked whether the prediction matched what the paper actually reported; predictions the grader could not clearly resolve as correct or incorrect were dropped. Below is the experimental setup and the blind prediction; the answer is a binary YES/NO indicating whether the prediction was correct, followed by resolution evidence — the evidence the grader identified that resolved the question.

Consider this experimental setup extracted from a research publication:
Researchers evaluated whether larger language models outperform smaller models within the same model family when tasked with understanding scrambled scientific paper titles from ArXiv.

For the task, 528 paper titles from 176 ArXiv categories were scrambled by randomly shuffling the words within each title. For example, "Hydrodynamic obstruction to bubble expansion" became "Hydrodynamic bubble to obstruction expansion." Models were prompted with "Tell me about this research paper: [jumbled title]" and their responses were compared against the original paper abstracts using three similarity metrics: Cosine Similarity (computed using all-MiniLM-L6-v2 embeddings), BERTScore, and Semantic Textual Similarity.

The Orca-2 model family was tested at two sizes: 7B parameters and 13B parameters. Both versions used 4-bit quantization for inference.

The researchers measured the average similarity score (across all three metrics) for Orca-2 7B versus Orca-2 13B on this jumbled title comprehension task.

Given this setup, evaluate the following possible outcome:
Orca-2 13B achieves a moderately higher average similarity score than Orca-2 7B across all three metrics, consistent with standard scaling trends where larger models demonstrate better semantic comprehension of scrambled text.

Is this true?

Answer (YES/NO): NO